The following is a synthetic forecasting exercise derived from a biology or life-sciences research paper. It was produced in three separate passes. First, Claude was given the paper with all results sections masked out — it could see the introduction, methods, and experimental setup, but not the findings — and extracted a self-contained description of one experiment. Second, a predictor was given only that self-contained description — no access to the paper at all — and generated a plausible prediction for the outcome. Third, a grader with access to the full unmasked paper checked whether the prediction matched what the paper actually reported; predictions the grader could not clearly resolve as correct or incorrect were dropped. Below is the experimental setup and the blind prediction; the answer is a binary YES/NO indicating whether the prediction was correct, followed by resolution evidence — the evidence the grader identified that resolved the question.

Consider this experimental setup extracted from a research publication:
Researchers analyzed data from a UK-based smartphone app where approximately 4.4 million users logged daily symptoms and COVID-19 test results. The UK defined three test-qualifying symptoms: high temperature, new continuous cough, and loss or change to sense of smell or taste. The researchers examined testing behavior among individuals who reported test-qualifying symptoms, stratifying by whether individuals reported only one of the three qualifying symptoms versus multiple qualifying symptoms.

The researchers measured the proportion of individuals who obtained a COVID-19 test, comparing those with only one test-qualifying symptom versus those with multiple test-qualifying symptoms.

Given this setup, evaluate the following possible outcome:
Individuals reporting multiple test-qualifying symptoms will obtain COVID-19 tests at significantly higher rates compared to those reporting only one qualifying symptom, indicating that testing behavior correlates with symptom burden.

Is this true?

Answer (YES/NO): YES